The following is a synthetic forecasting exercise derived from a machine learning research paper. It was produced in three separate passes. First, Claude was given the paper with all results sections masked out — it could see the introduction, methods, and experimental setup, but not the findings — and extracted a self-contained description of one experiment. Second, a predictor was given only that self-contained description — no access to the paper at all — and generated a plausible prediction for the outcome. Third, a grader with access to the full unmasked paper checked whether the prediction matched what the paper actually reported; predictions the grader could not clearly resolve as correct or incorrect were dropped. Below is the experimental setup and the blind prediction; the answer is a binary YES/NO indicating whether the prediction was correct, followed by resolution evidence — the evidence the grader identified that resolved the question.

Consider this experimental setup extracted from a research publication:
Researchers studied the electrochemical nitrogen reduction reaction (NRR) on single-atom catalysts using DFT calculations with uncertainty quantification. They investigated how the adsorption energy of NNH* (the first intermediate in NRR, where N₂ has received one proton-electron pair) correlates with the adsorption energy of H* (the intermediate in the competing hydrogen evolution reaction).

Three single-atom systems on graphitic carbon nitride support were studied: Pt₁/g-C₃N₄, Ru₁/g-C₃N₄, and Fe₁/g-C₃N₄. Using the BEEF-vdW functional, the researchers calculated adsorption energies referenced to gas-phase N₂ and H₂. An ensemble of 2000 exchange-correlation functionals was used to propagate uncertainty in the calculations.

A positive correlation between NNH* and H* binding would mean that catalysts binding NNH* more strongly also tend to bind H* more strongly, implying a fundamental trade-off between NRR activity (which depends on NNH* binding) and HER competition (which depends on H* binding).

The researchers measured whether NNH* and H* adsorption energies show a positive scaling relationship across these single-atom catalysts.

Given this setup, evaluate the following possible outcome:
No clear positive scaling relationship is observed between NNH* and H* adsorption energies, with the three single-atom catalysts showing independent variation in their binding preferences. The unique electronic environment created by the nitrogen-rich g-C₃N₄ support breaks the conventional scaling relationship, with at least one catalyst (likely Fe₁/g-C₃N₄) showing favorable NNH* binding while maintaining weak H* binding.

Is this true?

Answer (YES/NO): NO